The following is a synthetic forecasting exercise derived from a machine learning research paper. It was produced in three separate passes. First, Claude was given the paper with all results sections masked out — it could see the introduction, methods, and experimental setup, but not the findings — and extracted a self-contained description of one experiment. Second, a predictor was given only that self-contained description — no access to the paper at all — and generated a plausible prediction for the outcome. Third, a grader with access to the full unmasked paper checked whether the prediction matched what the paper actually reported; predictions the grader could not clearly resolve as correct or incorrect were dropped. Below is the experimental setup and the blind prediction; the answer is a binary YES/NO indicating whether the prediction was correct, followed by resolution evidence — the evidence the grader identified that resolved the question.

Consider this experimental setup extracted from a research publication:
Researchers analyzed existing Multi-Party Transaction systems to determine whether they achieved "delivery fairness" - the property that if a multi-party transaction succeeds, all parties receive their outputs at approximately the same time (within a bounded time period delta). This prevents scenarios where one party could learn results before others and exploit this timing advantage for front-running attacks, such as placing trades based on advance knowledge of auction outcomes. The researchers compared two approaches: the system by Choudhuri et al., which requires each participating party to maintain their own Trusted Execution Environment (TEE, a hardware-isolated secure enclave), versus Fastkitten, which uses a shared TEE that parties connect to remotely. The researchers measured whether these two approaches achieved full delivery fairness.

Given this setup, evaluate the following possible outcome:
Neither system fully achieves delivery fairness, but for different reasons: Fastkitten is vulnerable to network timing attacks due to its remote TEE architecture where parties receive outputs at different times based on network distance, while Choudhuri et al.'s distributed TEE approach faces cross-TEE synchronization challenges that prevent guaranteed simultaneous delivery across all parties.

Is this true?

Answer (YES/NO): NO